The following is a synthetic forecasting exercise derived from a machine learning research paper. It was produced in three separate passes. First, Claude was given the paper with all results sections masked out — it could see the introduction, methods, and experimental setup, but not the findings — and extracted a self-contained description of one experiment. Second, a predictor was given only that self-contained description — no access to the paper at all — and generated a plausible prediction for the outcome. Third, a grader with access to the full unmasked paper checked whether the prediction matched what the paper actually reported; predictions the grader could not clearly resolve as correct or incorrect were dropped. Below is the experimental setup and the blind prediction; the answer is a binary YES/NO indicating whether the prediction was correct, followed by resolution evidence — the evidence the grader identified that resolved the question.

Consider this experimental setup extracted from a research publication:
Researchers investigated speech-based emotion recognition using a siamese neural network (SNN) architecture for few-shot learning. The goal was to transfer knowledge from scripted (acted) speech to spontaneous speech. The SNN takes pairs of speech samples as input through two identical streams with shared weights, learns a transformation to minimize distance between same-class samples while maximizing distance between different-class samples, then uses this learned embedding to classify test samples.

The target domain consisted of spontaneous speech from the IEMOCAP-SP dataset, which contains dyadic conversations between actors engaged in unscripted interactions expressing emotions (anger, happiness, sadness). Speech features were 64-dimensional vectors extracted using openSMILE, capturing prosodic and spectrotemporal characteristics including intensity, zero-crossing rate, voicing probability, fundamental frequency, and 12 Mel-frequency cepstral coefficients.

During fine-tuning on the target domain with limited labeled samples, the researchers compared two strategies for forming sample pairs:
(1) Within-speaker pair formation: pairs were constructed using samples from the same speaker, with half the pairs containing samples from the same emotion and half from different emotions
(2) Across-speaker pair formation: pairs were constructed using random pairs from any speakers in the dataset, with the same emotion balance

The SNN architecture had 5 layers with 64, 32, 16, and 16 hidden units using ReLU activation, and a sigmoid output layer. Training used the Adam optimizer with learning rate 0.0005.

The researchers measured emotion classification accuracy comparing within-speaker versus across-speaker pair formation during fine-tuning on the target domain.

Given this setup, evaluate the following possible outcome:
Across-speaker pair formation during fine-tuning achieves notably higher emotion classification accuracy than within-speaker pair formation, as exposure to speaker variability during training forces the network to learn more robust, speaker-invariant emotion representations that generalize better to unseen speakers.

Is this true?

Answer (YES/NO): NO